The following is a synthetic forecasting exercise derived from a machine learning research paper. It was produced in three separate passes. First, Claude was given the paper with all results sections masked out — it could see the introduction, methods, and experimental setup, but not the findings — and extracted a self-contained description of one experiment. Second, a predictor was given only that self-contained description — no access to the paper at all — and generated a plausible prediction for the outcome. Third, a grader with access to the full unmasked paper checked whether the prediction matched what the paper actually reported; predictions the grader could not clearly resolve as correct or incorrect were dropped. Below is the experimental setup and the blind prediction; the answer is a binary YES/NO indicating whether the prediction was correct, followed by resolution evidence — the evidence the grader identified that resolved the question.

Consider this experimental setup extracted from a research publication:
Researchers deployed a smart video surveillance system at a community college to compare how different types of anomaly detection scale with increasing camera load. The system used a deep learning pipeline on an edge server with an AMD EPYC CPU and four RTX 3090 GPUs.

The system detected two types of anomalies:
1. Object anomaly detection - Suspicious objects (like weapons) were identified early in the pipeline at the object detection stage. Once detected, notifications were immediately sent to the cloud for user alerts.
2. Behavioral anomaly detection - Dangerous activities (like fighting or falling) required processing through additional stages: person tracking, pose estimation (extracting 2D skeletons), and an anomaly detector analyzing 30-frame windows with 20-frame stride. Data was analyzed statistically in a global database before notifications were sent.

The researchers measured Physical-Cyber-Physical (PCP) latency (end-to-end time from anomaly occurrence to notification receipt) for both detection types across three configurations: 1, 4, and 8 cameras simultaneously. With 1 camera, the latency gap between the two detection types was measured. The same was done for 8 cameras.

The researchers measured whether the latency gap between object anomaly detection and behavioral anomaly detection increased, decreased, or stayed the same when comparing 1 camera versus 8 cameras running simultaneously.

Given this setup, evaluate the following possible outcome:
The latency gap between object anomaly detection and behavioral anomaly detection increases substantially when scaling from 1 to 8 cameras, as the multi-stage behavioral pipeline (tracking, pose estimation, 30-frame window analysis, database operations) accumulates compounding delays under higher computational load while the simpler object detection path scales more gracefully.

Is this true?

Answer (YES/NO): YES